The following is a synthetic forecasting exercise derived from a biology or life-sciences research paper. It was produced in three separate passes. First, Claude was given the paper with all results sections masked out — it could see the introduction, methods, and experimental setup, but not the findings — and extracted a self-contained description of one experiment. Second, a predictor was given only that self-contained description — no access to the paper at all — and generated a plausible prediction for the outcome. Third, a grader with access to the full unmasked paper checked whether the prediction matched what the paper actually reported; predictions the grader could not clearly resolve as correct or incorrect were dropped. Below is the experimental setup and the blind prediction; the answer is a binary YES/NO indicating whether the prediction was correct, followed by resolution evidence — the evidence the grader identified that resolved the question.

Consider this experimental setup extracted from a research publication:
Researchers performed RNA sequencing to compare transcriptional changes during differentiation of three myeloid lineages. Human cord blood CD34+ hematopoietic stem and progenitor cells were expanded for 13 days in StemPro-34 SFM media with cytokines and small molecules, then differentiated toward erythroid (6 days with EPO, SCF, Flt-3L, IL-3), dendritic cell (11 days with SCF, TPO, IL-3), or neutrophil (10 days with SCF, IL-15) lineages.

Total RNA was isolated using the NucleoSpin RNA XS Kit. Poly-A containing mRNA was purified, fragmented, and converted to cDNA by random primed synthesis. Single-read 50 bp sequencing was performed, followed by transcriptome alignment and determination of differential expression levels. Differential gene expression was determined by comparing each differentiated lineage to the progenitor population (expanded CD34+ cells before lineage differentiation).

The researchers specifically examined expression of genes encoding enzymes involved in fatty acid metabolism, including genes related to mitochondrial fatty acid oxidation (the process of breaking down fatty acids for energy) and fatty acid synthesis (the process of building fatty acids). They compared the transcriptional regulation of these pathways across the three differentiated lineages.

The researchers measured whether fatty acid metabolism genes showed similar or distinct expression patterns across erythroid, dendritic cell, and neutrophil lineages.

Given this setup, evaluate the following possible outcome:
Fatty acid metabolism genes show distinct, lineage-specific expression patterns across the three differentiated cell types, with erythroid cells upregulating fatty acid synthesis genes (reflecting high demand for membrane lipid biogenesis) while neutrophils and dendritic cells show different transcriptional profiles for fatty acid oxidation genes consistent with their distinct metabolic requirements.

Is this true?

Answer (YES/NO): YES